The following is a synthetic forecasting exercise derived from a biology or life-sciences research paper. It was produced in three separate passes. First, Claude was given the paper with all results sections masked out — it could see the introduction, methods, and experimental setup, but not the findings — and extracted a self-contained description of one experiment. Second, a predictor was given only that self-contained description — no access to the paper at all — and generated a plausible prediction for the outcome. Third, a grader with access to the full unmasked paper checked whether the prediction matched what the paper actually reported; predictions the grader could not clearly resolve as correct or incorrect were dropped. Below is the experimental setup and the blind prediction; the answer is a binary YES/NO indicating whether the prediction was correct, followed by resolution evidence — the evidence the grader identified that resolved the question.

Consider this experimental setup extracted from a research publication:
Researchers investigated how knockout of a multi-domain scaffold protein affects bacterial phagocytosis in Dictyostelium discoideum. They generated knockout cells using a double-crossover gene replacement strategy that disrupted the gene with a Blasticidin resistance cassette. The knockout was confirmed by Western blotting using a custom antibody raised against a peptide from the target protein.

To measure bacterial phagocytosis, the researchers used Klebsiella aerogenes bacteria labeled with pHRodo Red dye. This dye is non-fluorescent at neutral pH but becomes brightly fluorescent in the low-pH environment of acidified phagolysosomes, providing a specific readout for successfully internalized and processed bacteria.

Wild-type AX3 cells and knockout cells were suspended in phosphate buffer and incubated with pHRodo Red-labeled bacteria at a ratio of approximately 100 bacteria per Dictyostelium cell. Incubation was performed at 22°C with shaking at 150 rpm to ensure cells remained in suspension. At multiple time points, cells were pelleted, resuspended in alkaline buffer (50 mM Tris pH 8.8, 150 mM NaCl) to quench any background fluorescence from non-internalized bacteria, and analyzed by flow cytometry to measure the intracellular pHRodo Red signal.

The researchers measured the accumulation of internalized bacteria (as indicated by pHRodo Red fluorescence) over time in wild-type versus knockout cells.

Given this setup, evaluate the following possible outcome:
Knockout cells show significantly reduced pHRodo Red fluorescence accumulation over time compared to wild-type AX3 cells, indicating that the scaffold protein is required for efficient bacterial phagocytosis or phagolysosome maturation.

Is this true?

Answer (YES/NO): YES